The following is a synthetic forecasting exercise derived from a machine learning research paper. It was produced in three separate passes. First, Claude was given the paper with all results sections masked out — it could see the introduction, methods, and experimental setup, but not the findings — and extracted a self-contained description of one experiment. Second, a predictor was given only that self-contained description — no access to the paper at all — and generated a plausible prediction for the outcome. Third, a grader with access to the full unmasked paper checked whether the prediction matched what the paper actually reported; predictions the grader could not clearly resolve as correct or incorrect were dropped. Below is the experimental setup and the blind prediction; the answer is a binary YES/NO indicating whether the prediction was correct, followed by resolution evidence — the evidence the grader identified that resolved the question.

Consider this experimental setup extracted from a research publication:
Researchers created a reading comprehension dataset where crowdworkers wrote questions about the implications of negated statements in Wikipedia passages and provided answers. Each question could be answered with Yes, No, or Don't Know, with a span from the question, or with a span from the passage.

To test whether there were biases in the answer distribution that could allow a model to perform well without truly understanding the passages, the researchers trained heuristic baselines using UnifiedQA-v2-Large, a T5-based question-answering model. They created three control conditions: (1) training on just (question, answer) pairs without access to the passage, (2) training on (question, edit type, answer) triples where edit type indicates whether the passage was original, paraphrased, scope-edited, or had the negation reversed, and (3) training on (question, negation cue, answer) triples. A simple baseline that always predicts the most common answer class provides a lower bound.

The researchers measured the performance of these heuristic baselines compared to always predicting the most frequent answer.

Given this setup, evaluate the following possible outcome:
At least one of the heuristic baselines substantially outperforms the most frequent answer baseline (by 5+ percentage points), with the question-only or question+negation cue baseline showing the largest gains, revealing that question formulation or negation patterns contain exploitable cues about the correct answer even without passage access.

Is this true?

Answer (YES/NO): NO